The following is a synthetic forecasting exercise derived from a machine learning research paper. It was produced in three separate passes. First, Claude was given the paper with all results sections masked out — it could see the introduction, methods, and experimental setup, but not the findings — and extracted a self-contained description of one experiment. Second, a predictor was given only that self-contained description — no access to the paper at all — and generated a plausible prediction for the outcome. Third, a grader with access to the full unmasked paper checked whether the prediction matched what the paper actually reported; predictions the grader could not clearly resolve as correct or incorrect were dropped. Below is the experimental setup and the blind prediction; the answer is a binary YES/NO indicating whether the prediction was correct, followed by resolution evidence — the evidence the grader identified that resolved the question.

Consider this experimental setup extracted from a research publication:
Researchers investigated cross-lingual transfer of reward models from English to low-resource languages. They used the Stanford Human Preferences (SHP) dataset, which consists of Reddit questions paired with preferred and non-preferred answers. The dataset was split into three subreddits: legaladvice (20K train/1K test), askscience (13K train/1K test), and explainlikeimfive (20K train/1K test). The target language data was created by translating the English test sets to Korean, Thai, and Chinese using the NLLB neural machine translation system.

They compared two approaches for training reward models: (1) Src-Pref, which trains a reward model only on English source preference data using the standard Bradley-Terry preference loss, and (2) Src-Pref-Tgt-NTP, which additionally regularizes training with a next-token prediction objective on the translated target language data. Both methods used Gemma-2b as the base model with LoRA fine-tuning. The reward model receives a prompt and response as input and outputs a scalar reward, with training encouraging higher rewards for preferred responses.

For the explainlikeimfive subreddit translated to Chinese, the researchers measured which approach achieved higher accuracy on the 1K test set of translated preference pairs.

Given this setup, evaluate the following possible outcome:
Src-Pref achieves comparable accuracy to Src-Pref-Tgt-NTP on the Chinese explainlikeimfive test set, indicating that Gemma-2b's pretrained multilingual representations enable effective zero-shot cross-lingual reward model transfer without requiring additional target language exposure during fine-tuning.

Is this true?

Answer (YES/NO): NO